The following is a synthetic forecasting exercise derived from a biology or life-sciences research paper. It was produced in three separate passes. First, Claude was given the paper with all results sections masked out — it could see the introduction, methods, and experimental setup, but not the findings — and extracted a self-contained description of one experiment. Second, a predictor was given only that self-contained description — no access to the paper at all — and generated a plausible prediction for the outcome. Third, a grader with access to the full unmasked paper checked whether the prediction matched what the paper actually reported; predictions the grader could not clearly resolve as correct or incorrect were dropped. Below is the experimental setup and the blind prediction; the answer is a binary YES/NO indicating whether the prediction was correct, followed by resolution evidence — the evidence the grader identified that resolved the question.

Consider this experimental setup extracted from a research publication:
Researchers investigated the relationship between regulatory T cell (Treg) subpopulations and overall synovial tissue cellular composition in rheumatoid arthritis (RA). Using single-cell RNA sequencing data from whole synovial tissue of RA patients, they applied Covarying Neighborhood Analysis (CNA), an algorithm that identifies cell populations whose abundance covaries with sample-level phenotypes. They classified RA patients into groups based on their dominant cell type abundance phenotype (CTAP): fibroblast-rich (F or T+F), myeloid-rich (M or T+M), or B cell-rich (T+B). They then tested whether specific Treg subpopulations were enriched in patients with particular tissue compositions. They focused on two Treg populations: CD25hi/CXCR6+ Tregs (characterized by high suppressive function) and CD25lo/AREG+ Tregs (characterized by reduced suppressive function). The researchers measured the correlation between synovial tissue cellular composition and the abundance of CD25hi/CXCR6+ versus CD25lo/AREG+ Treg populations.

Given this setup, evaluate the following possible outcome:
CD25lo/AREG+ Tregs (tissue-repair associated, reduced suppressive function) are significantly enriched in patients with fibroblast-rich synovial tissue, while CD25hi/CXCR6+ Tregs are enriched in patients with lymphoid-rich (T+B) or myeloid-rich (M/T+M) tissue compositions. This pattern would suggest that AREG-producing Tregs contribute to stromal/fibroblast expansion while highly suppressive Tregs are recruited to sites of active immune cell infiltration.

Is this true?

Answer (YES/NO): YES